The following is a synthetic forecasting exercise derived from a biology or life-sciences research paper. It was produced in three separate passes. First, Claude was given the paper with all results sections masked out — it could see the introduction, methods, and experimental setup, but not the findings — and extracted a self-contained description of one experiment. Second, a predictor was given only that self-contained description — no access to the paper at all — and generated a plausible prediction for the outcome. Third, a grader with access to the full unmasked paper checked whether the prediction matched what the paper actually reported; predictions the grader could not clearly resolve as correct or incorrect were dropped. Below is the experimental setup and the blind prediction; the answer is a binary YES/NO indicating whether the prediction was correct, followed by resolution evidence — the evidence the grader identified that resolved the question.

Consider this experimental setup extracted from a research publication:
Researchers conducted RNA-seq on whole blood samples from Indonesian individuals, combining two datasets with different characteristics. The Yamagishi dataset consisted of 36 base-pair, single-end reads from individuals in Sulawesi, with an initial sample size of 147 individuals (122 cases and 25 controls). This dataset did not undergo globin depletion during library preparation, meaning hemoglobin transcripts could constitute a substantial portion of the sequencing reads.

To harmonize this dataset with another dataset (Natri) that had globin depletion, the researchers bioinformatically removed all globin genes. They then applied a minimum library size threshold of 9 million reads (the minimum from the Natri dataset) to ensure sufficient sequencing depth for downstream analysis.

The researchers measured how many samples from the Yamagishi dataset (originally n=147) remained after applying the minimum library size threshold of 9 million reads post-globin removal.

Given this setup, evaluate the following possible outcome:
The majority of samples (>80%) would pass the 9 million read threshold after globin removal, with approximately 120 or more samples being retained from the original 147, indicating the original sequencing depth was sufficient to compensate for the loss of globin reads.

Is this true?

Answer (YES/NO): NO